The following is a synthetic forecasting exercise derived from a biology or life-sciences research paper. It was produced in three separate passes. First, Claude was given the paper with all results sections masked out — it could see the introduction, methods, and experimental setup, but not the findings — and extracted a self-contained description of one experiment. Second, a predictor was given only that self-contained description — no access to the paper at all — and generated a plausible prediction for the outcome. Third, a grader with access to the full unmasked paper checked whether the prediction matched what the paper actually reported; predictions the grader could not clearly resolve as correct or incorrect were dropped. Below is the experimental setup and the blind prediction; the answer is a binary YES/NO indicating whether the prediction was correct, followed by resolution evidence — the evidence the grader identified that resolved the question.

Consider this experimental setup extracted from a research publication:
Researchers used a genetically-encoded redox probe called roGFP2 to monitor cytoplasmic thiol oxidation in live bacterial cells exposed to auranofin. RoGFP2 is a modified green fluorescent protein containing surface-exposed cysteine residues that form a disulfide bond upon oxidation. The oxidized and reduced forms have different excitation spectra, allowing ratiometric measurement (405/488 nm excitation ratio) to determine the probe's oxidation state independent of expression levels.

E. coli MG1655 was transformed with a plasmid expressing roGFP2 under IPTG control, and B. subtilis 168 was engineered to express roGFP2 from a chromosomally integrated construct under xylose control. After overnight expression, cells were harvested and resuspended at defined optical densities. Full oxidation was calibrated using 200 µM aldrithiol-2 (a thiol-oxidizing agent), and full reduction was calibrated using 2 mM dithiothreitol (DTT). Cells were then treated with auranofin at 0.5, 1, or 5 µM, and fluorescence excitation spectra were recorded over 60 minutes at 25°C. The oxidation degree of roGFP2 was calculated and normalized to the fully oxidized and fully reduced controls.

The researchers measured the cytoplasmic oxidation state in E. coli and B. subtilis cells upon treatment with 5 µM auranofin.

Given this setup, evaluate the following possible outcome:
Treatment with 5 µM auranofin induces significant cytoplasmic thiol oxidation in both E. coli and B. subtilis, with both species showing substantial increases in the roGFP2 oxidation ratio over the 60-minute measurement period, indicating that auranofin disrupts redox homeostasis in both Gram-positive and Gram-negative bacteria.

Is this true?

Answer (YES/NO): YES